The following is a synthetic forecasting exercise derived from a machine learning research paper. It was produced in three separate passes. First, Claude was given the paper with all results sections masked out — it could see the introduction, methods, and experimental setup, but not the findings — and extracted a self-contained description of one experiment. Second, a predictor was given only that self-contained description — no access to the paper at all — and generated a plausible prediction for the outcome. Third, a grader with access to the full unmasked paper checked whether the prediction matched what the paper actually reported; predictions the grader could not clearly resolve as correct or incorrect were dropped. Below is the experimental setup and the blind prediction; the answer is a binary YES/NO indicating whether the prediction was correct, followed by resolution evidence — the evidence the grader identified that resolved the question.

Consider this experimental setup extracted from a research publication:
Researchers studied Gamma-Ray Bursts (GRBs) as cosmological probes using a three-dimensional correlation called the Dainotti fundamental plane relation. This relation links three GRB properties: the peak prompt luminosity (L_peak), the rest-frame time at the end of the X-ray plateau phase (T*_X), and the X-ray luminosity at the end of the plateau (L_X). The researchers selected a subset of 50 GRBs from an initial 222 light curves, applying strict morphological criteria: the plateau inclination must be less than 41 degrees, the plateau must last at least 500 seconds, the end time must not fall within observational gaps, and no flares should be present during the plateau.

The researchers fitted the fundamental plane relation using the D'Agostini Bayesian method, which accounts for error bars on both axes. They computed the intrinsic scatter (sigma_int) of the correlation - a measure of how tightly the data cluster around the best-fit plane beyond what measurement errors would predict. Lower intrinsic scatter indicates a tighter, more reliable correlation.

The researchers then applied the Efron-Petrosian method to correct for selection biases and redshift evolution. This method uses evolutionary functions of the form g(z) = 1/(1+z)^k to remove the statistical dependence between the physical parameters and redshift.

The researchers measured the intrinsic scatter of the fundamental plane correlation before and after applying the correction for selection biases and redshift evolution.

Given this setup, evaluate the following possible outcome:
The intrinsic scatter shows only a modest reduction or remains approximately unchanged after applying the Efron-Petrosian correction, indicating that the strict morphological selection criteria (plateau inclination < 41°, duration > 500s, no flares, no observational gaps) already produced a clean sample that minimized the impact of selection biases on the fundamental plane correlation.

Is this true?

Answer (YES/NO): NO